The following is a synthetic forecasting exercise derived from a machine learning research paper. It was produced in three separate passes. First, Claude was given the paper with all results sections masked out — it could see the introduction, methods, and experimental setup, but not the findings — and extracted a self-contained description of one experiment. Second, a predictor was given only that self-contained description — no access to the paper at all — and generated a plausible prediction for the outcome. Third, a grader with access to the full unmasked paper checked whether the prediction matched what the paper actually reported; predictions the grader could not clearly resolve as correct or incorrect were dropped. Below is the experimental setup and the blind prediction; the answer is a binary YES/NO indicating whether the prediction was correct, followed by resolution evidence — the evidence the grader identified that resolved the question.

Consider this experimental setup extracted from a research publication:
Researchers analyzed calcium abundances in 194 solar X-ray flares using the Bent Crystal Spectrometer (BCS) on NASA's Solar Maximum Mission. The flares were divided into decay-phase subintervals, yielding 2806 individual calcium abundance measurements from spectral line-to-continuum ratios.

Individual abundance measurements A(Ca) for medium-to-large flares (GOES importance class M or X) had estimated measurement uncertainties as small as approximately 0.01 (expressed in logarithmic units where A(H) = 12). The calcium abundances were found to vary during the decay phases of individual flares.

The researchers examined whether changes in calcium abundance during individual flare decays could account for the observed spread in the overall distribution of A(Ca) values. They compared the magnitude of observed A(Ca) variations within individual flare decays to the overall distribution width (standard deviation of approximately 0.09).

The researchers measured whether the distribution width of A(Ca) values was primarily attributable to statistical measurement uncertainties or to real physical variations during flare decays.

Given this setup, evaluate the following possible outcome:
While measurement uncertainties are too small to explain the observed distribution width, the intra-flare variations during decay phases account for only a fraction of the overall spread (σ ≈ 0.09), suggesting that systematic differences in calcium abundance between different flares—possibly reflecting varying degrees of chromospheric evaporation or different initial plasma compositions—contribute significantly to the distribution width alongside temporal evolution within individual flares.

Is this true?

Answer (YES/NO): NO